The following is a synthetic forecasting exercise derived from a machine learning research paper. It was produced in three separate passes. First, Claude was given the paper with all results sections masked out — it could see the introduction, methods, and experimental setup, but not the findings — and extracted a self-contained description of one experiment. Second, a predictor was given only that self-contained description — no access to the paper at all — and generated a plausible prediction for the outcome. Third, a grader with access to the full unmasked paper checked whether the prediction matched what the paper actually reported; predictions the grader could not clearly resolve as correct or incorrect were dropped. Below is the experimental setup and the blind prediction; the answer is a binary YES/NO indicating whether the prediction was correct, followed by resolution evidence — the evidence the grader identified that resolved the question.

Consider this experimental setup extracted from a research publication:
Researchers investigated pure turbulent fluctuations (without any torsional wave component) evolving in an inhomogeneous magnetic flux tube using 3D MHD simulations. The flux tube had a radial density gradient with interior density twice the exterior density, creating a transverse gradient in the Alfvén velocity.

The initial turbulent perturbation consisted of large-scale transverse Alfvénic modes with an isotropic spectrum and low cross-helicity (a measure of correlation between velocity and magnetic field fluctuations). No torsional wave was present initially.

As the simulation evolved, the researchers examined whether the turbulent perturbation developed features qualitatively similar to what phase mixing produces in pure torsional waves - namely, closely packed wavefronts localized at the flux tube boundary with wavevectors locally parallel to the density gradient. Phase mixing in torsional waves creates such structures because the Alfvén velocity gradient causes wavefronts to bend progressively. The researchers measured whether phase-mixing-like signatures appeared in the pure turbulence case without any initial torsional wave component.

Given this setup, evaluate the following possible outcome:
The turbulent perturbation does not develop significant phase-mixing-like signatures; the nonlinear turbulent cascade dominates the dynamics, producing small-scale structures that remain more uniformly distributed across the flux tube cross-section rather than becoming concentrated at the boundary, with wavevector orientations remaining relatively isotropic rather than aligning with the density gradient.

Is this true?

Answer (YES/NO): NO